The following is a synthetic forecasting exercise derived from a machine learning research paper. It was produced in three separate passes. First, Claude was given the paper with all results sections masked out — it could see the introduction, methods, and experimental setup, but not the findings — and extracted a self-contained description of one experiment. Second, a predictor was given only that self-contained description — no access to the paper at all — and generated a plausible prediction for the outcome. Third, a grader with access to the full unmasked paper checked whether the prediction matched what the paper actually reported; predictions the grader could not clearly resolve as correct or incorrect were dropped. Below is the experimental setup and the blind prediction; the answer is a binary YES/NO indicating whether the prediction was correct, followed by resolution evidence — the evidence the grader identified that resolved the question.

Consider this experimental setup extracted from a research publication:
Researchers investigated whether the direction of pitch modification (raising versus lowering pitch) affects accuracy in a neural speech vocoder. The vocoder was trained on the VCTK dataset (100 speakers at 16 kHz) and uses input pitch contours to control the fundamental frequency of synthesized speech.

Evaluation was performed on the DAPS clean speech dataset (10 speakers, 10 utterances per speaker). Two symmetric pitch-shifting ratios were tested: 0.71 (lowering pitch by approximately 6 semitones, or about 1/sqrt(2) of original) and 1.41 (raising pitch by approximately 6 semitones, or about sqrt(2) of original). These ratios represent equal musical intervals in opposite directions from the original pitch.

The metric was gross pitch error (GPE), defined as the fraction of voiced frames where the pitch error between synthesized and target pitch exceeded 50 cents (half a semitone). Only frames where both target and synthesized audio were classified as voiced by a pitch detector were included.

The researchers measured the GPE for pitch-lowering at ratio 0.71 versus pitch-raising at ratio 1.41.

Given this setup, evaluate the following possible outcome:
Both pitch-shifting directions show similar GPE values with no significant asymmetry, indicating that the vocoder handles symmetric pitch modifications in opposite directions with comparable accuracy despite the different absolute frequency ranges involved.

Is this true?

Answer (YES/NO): NO